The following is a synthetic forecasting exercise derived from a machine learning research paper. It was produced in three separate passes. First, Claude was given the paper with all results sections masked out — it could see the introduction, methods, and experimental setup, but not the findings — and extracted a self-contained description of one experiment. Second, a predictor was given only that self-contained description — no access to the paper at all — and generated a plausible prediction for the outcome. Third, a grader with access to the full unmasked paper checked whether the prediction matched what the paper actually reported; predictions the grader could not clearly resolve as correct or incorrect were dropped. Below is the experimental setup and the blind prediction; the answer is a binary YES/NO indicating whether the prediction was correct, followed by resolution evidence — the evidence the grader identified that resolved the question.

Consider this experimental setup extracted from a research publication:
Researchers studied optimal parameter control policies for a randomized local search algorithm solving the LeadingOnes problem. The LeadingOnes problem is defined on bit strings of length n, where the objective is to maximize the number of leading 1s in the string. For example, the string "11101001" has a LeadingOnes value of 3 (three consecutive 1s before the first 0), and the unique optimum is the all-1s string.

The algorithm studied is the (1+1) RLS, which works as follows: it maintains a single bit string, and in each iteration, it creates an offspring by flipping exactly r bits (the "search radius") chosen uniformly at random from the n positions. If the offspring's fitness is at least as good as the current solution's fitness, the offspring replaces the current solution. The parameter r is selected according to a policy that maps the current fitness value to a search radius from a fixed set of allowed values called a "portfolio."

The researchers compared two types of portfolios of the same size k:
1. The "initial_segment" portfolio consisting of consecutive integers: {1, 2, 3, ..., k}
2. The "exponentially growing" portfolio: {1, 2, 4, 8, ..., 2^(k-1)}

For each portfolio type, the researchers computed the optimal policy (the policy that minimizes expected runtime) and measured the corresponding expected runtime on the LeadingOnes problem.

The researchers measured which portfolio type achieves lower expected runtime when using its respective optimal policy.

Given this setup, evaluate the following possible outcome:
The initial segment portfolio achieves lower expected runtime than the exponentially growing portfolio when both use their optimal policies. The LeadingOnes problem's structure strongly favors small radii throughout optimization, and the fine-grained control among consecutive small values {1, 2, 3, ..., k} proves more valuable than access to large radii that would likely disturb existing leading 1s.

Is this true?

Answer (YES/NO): NO